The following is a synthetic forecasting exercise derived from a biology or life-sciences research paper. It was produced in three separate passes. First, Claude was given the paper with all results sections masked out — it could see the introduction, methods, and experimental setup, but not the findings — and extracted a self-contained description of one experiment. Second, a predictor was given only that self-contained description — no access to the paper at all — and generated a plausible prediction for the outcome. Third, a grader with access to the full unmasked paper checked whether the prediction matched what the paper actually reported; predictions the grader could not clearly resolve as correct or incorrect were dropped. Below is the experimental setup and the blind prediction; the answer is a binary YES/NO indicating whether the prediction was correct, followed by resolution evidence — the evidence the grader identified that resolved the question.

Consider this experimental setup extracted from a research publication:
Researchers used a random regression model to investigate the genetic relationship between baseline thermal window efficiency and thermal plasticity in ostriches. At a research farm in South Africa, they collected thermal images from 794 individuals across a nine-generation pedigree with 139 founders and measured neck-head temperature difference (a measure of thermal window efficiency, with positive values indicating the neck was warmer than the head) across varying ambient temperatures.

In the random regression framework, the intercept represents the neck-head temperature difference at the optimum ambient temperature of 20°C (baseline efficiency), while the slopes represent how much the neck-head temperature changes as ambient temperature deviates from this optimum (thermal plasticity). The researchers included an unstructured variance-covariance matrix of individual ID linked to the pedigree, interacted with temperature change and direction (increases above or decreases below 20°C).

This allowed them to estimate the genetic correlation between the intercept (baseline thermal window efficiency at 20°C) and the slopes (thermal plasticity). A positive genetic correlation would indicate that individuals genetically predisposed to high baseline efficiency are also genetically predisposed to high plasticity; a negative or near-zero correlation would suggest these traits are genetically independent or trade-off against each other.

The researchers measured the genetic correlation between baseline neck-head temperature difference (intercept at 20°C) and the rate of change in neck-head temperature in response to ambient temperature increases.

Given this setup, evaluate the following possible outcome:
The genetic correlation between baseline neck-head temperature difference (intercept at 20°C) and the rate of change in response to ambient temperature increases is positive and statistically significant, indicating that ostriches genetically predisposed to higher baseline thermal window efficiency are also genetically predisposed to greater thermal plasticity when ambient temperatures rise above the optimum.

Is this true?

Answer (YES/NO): NO